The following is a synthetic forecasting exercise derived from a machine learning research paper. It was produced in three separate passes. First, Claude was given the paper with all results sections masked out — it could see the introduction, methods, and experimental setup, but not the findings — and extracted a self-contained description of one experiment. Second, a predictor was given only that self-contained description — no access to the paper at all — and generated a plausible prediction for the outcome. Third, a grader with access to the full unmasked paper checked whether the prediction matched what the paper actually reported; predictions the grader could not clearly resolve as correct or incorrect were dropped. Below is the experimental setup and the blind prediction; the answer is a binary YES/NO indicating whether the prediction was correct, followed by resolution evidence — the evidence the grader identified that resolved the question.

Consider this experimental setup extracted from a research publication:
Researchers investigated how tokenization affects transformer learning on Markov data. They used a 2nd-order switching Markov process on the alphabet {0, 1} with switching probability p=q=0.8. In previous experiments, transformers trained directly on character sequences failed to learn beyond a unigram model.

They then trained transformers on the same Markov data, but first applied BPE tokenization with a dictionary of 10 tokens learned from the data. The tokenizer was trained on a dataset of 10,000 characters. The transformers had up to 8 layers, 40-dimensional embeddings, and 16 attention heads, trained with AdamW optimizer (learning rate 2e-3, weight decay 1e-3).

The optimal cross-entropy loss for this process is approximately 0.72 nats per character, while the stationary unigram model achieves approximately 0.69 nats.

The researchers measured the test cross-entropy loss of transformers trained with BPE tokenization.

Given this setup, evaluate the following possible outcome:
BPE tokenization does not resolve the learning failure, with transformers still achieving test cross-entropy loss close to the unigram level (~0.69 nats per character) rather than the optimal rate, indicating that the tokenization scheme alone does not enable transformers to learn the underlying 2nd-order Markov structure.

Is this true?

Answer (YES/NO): NO